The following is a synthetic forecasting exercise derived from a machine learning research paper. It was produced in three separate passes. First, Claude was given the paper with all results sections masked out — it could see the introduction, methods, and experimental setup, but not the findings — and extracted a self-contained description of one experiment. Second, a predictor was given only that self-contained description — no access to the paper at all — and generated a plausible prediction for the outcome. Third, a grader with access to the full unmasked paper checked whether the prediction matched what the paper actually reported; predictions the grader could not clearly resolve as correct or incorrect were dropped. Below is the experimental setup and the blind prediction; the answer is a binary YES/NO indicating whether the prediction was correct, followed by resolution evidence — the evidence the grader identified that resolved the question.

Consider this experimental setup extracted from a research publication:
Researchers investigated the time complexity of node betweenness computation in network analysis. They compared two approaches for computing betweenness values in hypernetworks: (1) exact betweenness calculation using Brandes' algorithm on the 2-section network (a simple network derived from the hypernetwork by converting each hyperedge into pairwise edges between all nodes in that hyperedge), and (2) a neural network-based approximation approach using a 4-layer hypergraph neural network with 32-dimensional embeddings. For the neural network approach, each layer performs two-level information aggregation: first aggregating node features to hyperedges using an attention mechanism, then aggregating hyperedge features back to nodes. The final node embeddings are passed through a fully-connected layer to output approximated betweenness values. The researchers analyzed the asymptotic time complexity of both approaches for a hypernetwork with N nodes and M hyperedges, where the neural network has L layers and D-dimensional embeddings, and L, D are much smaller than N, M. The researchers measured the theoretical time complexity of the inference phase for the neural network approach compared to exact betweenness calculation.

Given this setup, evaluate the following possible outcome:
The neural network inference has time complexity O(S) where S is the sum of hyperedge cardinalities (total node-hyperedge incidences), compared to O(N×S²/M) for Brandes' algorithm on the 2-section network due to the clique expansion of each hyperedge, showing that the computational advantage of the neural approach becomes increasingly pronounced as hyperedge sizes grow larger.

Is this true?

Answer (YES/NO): NO